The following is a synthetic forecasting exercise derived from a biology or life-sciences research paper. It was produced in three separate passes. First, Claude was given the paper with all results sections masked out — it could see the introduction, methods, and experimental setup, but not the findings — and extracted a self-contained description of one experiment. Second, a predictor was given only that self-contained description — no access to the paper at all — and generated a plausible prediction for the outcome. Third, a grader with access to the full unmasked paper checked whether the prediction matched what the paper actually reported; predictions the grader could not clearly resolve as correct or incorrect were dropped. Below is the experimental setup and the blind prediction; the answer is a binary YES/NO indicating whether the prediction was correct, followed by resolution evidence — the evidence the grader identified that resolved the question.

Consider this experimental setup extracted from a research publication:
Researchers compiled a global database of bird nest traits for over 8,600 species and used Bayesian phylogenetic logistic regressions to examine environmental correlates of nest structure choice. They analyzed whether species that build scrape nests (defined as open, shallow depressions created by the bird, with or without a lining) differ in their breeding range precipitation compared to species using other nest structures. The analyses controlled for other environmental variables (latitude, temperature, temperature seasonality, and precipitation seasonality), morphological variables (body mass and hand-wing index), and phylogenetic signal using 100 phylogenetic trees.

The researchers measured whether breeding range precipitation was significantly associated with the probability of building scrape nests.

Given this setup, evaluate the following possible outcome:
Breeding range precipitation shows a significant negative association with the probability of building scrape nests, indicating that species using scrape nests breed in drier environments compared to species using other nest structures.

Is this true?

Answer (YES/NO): YES